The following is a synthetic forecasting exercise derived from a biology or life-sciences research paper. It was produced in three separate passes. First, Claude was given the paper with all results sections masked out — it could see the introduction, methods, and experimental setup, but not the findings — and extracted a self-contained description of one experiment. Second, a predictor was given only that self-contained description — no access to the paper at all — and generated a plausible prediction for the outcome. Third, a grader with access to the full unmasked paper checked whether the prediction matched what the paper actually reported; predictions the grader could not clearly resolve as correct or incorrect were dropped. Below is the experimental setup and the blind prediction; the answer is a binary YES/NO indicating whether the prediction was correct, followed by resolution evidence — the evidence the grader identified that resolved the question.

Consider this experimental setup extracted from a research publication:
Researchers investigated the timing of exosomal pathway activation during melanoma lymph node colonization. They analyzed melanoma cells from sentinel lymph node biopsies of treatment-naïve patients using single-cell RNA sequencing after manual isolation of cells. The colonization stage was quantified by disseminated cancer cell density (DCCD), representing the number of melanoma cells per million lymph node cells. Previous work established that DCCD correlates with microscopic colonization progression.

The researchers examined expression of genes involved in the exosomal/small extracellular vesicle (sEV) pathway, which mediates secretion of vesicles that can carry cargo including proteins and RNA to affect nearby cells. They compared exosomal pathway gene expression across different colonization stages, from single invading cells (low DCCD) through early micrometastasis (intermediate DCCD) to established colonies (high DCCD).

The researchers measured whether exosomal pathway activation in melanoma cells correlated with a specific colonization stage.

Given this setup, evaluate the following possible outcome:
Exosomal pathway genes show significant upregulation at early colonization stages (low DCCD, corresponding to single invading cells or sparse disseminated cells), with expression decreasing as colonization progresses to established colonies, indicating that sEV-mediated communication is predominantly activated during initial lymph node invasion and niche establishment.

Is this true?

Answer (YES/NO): YES